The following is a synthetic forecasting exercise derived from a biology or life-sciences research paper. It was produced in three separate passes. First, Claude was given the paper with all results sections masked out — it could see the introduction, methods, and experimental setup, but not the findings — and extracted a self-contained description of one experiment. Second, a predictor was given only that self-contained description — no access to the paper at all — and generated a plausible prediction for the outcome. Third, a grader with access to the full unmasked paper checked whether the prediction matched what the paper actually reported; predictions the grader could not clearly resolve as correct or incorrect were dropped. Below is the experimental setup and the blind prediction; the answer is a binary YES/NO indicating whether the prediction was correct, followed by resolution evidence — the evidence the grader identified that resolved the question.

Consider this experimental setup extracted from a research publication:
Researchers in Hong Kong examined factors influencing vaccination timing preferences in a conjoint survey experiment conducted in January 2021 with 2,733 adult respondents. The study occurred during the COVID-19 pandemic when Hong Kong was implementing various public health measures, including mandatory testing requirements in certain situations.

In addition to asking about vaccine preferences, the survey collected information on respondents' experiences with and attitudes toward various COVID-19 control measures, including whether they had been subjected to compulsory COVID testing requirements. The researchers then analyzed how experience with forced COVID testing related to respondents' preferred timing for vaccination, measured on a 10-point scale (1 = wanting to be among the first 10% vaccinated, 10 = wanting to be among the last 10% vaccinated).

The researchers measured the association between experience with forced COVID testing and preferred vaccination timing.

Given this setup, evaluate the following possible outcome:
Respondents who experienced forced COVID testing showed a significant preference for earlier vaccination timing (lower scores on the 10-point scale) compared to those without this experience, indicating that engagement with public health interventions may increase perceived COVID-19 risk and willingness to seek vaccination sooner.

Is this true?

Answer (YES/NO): NO